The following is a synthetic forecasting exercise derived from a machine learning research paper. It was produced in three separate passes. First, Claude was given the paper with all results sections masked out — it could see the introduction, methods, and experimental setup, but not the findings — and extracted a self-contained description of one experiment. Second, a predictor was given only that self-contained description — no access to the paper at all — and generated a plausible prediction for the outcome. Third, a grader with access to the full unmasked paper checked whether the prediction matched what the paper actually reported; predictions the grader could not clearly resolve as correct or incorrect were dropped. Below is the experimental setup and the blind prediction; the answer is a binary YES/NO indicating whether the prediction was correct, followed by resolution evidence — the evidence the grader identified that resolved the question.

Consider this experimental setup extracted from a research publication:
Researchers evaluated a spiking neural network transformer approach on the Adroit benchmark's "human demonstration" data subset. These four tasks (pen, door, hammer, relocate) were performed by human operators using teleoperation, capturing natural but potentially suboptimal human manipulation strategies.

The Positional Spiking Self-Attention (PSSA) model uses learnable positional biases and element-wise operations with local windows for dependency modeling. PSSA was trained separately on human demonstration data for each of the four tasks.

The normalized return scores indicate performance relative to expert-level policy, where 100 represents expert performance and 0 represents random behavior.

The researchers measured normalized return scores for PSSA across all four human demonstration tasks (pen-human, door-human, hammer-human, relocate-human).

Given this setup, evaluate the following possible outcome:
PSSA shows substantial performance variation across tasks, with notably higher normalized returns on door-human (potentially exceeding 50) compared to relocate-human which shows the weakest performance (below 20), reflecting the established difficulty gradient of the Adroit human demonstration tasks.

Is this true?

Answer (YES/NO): NO